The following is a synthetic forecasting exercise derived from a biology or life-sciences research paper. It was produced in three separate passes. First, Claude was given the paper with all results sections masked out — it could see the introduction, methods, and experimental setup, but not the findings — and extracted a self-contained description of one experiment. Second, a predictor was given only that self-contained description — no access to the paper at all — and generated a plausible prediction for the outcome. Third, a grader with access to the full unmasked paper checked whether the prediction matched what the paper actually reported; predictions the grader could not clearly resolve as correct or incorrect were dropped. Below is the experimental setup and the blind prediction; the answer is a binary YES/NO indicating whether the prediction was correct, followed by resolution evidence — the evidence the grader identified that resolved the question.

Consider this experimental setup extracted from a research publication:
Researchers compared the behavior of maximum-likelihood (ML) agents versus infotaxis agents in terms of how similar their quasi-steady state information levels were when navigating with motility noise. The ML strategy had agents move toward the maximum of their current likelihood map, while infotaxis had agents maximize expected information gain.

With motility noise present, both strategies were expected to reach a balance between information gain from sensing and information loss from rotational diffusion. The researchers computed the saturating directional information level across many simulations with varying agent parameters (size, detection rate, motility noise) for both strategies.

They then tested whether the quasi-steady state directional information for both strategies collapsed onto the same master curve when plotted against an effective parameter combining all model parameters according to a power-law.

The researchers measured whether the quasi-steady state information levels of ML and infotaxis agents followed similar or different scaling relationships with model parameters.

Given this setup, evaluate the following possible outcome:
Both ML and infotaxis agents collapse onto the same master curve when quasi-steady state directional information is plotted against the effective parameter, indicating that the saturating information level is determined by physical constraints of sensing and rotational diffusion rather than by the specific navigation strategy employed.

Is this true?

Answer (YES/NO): YES